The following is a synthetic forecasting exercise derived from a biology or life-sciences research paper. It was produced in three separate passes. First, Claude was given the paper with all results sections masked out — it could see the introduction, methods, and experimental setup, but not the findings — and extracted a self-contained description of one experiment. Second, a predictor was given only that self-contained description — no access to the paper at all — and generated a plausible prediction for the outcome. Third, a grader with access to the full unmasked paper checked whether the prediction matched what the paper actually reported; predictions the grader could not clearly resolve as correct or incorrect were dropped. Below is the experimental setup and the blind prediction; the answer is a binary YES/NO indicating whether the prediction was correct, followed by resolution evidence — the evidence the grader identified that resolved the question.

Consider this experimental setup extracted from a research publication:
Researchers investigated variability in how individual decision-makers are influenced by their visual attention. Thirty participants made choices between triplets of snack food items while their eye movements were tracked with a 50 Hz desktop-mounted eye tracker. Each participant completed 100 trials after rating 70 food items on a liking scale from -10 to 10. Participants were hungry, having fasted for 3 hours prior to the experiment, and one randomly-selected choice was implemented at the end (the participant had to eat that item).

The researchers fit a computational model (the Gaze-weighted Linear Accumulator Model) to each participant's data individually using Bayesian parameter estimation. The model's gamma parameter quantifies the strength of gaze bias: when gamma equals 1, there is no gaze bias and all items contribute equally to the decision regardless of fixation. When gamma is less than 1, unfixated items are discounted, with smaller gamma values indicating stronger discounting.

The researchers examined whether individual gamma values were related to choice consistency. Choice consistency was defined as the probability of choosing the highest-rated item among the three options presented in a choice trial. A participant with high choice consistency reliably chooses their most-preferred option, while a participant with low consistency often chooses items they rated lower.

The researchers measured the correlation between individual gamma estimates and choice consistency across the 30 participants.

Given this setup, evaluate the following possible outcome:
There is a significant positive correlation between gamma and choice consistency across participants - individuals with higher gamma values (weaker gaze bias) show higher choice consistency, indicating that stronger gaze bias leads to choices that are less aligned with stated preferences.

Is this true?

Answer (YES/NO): YES